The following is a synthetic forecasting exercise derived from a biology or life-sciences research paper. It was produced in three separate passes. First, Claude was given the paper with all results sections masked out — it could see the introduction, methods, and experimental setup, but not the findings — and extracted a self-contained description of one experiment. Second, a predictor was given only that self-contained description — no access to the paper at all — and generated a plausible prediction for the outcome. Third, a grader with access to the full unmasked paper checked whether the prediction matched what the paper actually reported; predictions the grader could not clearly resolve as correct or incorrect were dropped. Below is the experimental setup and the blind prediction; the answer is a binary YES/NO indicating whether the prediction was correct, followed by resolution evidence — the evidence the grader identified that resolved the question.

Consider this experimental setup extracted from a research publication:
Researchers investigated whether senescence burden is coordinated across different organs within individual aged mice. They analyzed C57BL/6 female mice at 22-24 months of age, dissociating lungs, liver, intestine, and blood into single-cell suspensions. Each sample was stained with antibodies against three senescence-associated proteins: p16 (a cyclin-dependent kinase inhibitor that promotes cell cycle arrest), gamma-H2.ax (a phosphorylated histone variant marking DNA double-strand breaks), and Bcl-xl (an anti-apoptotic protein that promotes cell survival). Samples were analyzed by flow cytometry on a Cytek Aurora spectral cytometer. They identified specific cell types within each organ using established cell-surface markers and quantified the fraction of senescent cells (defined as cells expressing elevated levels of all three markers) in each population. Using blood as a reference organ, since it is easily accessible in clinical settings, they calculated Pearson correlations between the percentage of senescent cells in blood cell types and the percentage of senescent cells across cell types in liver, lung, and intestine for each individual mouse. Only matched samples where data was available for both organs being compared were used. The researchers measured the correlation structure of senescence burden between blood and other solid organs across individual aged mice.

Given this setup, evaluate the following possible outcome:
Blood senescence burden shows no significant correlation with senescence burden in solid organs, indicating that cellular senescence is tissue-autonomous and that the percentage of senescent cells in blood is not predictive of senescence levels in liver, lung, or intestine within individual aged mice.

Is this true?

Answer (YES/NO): NO